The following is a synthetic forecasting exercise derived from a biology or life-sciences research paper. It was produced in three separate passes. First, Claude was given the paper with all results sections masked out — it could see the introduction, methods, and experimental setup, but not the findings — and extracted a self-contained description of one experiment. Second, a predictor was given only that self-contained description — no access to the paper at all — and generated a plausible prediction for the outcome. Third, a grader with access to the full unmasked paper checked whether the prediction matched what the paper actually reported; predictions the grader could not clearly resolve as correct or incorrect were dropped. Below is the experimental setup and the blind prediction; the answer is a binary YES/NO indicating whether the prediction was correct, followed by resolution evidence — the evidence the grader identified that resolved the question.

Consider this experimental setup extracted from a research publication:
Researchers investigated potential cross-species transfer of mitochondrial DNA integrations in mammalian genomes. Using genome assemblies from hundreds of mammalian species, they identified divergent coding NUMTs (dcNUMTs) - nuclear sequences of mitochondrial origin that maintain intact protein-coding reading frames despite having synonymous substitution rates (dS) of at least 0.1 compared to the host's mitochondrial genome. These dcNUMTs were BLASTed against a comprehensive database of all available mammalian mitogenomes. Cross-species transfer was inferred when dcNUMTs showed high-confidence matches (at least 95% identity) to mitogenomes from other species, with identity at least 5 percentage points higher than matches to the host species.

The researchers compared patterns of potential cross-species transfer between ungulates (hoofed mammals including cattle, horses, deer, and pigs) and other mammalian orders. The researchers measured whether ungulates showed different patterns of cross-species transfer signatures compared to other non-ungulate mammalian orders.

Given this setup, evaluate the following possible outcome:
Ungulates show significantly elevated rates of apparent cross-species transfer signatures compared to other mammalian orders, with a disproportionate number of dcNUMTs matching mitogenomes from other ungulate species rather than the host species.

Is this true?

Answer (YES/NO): YES